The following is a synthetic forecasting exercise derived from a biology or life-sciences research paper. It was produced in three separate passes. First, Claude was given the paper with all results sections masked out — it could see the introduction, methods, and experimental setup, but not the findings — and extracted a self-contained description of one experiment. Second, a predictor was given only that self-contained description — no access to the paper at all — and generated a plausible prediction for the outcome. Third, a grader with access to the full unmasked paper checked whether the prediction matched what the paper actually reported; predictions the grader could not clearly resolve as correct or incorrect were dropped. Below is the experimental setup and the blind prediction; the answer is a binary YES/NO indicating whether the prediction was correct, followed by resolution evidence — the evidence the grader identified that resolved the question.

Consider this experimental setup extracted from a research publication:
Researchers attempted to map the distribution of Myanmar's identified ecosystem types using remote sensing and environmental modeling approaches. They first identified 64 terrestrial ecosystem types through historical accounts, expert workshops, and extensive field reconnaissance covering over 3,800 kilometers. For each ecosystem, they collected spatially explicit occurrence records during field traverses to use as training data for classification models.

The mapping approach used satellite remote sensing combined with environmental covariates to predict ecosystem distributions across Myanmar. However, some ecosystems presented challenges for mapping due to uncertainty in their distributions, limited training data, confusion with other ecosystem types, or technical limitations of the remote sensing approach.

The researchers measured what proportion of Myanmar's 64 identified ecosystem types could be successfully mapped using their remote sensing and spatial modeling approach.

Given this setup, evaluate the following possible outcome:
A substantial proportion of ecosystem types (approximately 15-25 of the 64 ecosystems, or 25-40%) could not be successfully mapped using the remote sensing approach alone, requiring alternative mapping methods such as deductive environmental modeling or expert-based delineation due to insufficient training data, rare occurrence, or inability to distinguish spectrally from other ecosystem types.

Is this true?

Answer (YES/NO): NO